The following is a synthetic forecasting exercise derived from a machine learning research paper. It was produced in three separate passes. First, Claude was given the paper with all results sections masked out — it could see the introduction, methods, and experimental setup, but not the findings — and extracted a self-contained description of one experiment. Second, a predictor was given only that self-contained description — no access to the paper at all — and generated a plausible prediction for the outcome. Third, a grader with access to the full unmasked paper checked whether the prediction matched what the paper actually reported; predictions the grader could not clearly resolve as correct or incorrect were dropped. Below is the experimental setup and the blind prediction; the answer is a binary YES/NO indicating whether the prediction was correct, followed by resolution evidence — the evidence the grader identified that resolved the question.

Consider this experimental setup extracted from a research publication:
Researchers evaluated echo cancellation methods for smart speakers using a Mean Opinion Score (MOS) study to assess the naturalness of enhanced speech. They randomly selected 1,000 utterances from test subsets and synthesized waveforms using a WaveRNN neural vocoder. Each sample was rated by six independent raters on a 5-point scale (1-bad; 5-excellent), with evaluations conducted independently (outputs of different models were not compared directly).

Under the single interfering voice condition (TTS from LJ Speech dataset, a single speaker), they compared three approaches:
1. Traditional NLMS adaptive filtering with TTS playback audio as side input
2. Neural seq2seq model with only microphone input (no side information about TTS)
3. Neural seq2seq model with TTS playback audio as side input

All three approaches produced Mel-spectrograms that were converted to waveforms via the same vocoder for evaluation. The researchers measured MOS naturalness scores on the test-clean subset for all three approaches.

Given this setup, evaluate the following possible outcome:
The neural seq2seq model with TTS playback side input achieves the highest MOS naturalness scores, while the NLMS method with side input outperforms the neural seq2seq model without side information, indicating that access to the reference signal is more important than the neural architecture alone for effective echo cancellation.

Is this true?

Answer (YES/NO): NO